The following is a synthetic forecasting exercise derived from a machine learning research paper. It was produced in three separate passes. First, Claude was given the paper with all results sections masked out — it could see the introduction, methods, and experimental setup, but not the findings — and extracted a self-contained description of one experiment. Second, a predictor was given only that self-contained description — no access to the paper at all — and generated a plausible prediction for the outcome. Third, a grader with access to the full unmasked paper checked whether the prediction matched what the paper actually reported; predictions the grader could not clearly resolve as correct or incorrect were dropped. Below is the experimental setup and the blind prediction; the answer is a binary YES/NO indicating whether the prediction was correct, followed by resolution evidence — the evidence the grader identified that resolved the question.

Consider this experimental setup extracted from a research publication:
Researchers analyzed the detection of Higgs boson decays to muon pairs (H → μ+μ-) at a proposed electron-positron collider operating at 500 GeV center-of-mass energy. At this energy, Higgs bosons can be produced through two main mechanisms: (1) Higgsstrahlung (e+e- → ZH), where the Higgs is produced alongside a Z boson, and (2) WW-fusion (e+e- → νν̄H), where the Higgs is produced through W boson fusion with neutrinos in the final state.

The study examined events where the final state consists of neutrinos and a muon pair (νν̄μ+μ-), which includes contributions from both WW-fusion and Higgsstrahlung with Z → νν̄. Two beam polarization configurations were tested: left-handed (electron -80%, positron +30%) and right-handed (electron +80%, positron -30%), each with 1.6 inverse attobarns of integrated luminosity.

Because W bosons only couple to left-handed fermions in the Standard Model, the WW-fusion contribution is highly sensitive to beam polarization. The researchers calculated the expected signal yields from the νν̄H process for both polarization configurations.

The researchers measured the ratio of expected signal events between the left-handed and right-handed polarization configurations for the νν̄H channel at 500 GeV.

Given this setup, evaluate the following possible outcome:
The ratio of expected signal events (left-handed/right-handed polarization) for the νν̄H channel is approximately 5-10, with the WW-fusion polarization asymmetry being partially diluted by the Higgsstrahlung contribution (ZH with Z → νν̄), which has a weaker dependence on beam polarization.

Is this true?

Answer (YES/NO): YES